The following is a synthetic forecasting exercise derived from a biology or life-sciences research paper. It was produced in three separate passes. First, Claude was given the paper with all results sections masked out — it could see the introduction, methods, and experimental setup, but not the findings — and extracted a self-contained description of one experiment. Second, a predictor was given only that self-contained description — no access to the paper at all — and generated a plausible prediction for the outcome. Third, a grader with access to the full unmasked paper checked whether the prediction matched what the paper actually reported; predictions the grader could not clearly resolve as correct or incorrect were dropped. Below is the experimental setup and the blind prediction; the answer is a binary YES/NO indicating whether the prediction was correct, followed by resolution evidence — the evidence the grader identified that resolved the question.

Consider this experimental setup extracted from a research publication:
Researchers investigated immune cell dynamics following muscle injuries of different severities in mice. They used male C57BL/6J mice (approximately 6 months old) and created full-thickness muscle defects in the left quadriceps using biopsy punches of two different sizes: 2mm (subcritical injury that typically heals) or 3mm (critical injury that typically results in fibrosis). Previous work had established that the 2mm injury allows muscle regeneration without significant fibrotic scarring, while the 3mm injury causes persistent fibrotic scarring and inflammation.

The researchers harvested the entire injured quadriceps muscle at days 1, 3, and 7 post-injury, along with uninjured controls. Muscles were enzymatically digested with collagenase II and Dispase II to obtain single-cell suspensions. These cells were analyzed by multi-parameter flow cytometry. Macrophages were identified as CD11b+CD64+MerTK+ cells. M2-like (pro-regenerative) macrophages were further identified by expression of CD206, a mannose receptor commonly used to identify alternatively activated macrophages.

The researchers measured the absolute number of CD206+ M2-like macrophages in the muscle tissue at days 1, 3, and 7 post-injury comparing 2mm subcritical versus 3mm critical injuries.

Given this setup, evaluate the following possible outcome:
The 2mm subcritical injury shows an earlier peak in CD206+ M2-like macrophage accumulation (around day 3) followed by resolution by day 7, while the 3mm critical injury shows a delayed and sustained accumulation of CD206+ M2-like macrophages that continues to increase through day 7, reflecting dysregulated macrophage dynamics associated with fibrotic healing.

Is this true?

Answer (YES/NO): NO